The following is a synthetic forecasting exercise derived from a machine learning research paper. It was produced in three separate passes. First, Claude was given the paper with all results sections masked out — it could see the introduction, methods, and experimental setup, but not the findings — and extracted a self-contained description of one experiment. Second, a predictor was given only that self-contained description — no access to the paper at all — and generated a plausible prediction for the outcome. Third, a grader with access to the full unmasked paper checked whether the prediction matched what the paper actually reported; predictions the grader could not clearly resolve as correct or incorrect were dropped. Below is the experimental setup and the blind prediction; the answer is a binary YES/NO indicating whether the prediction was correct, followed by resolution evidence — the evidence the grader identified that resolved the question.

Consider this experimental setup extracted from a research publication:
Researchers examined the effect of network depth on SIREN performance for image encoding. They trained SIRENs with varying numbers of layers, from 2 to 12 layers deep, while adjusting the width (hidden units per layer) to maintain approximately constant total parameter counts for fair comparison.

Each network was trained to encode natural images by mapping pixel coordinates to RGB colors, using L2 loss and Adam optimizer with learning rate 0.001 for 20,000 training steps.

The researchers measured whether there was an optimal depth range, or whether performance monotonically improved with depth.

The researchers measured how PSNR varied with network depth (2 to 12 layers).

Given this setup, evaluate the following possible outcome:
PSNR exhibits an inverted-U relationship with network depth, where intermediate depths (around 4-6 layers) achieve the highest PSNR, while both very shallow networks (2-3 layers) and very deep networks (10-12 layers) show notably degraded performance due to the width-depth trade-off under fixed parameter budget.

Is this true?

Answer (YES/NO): NO